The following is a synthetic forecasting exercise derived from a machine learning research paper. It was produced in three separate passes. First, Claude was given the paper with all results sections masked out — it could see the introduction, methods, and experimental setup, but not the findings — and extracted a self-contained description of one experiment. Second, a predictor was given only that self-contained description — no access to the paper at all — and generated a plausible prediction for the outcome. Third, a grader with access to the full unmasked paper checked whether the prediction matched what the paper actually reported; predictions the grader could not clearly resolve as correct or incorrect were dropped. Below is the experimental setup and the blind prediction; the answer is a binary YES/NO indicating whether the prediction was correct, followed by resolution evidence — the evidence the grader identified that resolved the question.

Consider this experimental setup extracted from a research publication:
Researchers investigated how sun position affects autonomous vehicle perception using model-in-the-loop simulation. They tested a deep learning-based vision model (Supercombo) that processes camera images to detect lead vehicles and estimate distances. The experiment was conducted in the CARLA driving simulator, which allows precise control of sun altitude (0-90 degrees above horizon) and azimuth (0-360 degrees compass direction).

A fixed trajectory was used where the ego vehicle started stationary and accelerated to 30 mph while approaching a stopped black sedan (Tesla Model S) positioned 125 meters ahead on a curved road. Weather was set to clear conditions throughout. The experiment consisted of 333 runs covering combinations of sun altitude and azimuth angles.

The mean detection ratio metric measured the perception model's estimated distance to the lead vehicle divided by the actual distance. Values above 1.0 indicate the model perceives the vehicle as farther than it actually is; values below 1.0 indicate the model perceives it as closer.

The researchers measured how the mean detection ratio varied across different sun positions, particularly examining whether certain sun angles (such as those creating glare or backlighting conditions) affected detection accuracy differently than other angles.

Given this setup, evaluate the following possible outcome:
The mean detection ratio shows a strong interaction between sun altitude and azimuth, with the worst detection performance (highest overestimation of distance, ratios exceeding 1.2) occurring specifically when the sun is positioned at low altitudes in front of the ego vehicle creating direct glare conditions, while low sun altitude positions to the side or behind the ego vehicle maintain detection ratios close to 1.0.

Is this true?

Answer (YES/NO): NO